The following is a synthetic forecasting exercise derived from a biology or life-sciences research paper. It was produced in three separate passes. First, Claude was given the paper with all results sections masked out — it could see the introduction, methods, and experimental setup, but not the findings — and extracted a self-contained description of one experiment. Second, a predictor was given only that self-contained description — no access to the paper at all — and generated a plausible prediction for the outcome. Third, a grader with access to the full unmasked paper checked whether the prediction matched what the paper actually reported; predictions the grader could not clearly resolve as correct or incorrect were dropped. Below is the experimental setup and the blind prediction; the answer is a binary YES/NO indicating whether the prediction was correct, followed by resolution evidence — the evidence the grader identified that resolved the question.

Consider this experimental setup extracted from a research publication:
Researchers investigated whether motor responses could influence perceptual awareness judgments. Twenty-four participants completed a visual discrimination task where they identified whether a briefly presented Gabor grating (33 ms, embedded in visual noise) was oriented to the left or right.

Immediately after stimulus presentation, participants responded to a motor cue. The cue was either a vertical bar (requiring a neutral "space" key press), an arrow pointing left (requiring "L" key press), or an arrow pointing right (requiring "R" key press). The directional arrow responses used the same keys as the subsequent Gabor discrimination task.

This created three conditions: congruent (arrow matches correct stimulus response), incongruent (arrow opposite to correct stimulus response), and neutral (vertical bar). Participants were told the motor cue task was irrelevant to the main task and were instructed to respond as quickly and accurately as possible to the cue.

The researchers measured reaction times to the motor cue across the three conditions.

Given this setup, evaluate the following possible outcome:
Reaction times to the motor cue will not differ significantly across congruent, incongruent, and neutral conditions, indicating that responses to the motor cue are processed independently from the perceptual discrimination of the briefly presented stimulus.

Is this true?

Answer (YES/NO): NO